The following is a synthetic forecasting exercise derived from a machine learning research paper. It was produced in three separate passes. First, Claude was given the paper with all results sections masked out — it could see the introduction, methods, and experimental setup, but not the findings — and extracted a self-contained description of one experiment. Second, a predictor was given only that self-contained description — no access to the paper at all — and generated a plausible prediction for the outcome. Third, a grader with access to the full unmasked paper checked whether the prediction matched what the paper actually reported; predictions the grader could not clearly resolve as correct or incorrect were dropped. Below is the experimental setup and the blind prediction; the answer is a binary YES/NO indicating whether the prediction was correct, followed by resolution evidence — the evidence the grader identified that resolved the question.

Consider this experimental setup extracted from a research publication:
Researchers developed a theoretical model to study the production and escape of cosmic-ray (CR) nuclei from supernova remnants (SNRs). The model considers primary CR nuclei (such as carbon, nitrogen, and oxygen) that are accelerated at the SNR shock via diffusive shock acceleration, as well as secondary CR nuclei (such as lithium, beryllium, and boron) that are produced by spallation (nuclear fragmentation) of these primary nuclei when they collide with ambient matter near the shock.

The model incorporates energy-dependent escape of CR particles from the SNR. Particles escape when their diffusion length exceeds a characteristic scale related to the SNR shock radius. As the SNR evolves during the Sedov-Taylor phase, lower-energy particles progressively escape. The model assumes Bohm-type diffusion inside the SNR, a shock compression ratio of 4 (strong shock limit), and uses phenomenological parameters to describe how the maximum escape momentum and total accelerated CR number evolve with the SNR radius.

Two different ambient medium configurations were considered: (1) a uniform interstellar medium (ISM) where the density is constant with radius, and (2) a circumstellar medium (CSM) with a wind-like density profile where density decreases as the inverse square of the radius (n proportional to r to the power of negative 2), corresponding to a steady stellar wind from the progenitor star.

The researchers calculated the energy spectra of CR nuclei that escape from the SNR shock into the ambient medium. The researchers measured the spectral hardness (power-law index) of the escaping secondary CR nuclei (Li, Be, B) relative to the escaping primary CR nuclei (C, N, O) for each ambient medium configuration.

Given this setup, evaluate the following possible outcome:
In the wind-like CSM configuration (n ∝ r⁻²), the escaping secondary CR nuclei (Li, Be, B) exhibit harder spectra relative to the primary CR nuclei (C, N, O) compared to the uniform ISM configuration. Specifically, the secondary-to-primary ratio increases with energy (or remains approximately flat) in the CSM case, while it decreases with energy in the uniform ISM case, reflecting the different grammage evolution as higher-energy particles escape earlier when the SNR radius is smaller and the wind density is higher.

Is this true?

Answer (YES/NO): YES